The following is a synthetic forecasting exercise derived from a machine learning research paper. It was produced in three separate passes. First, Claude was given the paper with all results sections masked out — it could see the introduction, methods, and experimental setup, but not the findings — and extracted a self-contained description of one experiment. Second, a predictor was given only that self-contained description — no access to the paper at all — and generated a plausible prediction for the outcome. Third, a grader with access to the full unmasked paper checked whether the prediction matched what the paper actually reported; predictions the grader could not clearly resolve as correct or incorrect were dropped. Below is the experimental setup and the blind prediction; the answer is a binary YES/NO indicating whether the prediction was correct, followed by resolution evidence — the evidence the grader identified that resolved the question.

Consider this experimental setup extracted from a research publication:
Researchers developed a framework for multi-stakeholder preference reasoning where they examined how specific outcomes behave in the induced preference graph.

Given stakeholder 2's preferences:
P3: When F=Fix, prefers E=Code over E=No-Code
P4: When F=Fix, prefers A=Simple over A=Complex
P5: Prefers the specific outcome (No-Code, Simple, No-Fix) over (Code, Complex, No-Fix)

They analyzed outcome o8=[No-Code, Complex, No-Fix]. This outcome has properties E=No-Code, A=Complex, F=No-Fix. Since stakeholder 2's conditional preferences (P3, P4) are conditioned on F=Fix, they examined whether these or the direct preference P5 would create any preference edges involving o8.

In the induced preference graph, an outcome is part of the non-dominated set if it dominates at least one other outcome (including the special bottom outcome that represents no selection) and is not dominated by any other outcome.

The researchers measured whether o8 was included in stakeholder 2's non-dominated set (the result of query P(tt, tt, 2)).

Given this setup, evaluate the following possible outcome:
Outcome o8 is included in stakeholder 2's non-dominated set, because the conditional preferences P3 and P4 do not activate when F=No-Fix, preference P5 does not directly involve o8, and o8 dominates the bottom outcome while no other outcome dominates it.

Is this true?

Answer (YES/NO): YES